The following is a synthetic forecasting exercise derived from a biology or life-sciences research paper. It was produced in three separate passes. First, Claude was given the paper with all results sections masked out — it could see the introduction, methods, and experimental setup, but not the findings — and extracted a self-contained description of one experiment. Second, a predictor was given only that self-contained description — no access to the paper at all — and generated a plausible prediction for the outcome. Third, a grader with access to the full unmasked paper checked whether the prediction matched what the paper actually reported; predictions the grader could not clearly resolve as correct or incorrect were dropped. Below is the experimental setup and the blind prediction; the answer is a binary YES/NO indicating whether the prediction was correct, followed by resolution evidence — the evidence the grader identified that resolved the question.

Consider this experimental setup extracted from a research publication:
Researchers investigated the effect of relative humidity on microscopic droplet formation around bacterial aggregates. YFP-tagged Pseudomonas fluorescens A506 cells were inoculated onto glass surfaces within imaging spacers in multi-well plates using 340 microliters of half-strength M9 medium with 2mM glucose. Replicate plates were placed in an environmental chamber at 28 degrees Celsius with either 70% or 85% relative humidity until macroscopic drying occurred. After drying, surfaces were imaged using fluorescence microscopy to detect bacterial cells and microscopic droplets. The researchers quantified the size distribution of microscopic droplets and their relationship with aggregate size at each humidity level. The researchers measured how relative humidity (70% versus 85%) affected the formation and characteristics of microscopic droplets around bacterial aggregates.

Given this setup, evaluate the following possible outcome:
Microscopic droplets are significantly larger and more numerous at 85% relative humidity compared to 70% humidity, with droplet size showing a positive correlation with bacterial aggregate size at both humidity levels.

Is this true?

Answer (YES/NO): NO